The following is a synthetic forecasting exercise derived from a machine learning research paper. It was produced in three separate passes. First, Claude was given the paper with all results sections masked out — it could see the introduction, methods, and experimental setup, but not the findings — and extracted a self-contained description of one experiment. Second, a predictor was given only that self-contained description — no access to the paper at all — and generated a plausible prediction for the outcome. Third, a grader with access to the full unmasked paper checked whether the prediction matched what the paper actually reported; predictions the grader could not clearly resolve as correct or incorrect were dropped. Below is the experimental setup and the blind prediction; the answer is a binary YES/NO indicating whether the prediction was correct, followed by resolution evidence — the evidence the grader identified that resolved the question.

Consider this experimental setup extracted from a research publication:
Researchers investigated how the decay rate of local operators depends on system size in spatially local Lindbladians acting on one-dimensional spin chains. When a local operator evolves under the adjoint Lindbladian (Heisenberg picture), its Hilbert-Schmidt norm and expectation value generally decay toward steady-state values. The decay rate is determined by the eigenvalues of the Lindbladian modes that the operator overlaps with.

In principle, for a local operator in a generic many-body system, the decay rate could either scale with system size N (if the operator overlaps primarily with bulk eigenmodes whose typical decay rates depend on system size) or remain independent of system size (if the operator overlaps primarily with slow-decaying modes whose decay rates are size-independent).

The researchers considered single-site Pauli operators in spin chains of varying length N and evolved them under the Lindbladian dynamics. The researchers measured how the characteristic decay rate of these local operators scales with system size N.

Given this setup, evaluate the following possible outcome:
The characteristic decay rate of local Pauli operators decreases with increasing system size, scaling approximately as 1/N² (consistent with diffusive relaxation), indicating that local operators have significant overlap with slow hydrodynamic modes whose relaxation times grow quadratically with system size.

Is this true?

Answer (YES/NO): NO